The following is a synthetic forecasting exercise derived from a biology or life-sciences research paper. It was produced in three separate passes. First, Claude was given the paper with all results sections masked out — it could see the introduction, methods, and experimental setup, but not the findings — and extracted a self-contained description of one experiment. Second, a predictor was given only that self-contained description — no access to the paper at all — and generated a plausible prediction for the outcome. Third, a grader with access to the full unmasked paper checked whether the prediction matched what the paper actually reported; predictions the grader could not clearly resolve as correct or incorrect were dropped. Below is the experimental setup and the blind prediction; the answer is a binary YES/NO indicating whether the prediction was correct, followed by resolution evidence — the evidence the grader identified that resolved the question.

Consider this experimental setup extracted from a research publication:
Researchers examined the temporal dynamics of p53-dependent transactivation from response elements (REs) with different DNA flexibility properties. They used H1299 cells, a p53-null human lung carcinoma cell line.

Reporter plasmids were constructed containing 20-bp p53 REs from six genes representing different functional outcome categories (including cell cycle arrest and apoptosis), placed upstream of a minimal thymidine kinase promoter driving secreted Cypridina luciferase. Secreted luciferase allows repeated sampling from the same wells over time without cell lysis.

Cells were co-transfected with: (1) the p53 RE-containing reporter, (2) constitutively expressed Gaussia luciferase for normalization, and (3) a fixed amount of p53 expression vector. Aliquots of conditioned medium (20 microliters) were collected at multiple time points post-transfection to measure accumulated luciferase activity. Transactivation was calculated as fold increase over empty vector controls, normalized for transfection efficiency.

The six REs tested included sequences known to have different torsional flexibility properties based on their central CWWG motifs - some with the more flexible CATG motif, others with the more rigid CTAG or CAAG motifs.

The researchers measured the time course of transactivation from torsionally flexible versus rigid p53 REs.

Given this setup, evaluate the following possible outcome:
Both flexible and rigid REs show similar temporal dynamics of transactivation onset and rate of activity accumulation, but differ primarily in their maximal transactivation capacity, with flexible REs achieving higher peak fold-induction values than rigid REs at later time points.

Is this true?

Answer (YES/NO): NO